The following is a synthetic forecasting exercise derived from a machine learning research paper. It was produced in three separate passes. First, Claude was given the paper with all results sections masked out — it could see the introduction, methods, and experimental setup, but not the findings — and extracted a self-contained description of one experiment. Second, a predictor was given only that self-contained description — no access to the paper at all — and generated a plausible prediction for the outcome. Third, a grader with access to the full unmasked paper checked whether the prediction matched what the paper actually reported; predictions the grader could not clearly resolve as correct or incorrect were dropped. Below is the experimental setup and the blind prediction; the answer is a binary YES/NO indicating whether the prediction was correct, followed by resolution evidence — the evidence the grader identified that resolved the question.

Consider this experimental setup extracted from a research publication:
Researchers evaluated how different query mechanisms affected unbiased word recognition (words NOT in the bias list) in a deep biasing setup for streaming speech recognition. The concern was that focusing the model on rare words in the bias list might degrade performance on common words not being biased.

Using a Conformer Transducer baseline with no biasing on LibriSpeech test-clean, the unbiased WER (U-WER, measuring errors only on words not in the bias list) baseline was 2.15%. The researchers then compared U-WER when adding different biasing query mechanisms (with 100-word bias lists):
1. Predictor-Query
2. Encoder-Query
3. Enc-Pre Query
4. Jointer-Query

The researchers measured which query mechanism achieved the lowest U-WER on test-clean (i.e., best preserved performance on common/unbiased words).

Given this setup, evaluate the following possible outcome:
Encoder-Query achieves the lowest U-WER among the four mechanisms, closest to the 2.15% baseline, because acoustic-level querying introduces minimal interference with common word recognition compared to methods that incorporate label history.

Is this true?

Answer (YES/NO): NO